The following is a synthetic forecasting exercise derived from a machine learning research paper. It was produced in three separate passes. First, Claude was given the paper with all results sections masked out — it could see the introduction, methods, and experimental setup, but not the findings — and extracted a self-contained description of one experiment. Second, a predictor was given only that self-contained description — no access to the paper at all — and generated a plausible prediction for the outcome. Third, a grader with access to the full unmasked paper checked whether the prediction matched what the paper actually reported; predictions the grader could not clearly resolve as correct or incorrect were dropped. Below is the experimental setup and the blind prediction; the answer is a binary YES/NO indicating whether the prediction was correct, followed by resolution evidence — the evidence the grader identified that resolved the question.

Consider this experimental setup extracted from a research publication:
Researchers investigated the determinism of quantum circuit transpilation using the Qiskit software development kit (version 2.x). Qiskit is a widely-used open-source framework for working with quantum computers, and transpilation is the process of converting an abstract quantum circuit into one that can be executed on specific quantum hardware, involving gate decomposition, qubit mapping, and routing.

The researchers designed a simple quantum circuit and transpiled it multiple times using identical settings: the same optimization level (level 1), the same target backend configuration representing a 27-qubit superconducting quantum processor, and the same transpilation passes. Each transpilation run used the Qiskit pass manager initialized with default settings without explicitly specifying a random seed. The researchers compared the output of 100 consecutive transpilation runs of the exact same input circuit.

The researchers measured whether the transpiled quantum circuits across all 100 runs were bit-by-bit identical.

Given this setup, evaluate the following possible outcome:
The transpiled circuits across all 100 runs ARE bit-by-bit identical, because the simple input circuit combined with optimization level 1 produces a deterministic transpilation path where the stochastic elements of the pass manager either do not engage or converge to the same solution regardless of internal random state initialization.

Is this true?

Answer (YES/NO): NO